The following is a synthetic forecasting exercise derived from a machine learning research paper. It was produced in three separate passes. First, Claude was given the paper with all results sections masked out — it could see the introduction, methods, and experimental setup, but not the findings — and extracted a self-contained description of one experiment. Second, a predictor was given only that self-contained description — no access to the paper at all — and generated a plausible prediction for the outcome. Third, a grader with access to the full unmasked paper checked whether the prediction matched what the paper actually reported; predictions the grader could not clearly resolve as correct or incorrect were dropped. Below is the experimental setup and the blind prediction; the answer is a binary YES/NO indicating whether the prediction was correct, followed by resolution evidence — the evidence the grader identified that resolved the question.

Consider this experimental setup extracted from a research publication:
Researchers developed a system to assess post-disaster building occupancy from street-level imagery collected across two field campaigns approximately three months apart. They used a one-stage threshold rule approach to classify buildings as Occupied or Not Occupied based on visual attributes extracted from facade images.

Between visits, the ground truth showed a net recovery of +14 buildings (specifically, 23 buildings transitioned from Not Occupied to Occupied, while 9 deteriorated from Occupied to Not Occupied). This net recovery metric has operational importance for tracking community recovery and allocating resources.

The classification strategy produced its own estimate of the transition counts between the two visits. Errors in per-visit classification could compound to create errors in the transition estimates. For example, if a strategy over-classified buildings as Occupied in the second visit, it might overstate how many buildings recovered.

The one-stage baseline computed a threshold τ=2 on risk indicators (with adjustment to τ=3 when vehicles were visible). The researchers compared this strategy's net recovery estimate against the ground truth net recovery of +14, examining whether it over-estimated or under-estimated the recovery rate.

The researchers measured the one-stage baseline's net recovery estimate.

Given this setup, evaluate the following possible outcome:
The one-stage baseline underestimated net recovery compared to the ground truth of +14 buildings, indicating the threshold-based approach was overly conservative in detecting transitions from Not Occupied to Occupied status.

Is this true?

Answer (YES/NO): NO